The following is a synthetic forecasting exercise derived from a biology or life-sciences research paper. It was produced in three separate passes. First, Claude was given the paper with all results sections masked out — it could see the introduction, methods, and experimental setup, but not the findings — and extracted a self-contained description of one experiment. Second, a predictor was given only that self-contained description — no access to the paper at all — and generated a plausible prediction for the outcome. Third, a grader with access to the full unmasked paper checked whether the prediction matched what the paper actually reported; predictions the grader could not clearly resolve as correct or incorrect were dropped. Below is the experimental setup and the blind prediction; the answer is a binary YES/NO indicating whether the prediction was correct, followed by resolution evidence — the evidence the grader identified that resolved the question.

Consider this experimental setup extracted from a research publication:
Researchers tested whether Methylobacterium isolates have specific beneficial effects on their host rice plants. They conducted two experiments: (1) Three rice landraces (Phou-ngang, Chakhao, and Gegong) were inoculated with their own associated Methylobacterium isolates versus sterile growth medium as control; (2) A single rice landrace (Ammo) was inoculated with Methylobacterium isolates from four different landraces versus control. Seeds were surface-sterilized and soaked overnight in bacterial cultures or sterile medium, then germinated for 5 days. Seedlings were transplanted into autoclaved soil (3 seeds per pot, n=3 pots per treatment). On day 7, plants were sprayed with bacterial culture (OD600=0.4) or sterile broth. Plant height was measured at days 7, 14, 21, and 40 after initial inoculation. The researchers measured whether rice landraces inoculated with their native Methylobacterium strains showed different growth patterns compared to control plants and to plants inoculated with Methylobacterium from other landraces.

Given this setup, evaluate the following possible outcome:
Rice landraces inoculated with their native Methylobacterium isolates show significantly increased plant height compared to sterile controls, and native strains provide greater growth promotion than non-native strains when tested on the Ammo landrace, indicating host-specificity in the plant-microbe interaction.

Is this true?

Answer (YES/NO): NO